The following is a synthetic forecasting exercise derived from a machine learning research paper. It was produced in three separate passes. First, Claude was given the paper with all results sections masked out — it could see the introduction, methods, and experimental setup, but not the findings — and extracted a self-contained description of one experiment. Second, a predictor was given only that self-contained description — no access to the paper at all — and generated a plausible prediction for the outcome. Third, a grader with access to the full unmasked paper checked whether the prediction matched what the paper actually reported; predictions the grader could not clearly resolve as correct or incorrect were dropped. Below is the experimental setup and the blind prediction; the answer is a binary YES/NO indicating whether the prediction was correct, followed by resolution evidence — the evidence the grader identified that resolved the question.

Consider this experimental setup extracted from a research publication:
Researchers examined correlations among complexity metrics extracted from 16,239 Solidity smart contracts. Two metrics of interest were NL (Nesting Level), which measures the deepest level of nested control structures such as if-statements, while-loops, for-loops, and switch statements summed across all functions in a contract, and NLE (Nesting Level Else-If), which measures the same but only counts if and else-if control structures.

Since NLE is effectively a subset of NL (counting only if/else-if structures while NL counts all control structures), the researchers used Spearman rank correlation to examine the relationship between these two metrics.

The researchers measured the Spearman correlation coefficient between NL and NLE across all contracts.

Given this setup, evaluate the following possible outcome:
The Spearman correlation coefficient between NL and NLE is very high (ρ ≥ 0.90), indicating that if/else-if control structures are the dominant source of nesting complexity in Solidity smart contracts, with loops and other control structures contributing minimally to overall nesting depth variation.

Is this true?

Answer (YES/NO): YES